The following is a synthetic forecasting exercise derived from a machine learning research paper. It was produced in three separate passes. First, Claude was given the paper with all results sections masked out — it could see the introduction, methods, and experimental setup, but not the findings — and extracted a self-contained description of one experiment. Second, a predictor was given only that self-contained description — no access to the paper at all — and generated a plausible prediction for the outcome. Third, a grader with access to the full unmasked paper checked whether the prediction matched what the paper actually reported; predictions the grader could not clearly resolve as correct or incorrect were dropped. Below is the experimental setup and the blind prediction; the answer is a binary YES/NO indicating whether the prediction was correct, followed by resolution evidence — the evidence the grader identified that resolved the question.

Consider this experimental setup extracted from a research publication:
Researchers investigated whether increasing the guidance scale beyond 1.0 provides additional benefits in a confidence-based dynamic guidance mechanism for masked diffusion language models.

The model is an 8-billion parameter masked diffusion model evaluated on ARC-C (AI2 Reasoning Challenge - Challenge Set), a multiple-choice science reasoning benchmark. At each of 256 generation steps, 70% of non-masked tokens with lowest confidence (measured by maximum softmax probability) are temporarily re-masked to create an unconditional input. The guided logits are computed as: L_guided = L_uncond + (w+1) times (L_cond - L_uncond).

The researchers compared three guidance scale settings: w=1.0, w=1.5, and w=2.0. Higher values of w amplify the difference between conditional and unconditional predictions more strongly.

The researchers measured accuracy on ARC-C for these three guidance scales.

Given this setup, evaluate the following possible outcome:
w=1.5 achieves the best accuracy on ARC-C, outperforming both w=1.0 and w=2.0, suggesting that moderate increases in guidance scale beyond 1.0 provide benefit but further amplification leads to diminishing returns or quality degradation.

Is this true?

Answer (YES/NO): NO